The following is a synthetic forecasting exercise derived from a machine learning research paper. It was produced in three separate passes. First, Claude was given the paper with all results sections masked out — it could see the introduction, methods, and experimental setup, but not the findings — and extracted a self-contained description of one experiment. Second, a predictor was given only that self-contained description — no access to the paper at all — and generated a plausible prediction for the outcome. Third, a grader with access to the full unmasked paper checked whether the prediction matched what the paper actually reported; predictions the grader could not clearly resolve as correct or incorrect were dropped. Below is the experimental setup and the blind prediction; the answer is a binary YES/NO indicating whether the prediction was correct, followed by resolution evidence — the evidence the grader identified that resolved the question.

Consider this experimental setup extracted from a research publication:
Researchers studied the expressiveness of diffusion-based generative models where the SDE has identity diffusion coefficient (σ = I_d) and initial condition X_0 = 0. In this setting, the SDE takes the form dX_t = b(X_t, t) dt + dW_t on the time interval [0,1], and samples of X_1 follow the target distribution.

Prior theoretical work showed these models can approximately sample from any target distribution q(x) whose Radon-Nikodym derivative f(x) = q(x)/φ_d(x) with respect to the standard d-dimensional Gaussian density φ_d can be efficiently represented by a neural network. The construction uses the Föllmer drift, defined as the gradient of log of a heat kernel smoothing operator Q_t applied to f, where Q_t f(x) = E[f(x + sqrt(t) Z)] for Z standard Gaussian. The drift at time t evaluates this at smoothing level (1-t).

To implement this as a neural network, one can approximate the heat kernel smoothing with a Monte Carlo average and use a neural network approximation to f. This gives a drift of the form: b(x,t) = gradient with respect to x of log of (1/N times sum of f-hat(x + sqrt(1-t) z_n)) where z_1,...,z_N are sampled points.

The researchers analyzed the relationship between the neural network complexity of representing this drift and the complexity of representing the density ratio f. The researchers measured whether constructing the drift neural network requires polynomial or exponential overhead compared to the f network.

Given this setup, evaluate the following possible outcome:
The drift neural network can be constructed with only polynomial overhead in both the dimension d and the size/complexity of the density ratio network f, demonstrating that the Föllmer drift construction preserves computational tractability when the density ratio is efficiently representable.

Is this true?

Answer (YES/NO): YES